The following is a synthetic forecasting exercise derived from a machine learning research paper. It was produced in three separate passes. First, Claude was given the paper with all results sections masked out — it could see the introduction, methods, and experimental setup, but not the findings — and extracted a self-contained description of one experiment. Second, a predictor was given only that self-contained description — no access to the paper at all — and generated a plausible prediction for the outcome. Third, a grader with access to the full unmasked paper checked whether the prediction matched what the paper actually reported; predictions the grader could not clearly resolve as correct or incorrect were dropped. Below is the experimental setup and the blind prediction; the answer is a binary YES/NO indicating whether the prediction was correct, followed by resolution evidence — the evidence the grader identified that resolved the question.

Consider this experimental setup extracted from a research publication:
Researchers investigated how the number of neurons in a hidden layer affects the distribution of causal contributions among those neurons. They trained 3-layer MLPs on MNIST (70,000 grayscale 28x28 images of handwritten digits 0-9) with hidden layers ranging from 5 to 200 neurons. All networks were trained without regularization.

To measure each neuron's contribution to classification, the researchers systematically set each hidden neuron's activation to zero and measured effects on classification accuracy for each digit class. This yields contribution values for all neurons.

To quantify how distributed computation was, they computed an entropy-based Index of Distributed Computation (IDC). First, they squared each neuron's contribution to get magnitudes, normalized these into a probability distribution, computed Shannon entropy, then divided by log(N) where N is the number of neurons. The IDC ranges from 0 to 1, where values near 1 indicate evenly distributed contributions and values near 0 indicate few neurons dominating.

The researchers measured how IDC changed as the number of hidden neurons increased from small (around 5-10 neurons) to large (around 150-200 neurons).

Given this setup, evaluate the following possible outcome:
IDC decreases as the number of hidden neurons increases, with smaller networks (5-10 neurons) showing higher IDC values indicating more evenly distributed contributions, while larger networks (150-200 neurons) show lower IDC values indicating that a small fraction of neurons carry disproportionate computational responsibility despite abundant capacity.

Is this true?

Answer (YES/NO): YES